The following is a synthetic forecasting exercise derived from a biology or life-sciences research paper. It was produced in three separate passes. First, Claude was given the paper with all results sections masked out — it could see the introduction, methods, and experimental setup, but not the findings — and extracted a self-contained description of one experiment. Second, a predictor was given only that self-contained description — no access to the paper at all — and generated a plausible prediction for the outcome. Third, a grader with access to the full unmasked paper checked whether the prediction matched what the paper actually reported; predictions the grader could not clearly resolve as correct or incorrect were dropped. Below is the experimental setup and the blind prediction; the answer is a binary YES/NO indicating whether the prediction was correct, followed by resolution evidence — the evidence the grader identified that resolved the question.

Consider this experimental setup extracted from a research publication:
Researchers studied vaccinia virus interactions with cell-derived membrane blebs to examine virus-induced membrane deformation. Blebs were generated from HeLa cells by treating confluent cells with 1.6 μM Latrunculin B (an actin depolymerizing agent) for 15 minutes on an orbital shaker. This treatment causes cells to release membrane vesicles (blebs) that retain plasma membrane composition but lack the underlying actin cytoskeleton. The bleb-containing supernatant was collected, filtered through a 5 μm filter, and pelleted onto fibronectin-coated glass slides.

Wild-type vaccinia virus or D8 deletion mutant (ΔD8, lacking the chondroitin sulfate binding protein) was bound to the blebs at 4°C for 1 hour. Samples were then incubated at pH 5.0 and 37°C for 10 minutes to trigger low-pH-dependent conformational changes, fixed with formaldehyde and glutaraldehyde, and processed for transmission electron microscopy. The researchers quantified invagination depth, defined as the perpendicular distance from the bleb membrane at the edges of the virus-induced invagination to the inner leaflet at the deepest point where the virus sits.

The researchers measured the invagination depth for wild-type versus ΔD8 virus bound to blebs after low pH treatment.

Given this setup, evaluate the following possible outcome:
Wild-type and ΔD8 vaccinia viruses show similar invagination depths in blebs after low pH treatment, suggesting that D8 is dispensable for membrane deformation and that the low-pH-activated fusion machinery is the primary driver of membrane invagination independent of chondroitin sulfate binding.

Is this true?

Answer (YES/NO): NO